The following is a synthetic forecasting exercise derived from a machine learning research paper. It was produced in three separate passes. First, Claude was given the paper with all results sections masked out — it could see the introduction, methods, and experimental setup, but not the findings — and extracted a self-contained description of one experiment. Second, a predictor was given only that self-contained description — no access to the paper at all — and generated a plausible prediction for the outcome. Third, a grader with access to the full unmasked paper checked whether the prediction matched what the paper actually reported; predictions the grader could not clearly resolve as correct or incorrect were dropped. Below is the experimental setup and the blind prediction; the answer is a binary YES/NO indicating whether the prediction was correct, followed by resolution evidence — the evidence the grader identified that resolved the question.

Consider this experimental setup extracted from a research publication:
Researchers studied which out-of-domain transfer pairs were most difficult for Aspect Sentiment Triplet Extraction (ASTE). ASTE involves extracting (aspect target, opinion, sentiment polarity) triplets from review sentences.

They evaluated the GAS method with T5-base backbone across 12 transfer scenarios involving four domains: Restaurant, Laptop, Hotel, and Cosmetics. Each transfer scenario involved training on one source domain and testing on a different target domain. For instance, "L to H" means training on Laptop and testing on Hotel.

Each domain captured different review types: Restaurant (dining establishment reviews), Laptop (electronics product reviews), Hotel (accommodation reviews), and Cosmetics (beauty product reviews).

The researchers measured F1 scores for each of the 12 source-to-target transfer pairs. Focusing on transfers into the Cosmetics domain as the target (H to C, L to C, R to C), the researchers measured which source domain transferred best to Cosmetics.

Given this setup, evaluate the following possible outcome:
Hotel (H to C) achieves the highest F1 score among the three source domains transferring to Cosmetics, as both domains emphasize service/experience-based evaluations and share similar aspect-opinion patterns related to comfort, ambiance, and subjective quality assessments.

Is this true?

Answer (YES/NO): YES